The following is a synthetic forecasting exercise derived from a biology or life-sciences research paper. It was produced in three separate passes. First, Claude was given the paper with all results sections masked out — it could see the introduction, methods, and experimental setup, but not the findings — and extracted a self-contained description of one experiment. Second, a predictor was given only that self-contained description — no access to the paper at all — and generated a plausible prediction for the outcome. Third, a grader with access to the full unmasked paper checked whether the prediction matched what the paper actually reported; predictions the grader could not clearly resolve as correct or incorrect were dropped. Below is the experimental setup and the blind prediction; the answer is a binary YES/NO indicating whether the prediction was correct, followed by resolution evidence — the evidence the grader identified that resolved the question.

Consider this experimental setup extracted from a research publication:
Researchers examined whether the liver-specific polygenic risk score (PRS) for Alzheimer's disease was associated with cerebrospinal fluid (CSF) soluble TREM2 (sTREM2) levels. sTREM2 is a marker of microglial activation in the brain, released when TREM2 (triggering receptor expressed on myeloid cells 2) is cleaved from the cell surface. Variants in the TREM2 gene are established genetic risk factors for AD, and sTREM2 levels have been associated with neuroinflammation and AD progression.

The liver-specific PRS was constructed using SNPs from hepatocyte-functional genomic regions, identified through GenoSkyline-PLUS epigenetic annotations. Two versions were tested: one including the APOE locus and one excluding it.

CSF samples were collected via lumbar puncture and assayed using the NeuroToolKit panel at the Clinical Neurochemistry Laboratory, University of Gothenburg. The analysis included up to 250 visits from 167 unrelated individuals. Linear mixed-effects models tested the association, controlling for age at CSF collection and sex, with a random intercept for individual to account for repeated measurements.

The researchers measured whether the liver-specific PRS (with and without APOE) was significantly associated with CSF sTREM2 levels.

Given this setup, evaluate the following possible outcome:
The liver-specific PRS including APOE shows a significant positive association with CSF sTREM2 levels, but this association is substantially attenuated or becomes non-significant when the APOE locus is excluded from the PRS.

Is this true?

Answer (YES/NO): NO